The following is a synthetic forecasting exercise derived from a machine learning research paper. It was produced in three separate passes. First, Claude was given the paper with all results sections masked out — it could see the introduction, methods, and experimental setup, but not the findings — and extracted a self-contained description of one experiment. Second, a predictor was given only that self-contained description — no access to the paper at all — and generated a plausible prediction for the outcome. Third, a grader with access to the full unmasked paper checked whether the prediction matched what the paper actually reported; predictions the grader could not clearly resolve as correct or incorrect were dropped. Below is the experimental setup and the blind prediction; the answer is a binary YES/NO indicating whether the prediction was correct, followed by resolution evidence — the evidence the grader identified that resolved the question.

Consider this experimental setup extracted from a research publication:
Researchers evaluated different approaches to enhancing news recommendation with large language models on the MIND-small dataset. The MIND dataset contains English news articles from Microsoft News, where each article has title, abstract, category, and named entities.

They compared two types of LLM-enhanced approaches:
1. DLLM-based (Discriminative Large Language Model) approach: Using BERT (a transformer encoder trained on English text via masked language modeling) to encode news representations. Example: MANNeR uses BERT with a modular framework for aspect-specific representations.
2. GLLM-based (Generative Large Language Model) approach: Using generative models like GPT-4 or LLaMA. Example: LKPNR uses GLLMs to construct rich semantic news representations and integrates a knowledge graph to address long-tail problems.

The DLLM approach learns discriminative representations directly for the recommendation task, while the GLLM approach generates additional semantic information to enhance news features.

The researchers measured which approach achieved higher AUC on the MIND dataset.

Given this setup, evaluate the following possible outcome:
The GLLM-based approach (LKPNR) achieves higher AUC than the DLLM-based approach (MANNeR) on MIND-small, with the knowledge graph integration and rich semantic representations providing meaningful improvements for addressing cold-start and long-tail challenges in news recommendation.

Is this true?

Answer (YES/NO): NO